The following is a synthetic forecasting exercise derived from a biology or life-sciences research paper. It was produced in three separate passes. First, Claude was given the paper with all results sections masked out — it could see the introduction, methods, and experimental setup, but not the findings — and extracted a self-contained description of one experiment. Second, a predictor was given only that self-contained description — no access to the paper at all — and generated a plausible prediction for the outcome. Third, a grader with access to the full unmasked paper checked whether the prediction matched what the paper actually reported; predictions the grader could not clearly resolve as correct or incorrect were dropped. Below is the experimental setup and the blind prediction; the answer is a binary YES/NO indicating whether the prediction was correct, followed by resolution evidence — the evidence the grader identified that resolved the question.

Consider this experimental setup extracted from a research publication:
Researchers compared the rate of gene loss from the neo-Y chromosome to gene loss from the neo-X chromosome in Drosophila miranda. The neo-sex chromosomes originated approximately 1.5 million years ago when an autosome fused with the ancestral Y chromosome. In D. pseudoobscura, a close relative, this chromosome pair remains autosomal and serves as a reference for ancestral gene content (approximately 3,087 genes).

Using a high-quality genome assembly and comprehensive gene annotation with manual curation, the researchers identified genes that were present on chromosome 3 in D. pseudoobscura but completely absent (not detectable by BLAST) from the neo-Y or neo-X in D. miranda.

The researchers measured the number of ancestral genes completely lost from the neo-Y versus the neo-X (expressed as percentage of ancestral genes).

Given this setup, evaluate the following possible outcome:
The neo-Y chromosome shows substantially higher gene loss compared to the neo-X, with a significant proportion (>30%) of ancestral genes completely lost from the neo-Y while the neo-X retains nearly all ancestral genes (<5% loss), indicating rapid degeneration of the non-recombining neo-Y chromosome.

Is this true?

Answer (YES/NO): NO